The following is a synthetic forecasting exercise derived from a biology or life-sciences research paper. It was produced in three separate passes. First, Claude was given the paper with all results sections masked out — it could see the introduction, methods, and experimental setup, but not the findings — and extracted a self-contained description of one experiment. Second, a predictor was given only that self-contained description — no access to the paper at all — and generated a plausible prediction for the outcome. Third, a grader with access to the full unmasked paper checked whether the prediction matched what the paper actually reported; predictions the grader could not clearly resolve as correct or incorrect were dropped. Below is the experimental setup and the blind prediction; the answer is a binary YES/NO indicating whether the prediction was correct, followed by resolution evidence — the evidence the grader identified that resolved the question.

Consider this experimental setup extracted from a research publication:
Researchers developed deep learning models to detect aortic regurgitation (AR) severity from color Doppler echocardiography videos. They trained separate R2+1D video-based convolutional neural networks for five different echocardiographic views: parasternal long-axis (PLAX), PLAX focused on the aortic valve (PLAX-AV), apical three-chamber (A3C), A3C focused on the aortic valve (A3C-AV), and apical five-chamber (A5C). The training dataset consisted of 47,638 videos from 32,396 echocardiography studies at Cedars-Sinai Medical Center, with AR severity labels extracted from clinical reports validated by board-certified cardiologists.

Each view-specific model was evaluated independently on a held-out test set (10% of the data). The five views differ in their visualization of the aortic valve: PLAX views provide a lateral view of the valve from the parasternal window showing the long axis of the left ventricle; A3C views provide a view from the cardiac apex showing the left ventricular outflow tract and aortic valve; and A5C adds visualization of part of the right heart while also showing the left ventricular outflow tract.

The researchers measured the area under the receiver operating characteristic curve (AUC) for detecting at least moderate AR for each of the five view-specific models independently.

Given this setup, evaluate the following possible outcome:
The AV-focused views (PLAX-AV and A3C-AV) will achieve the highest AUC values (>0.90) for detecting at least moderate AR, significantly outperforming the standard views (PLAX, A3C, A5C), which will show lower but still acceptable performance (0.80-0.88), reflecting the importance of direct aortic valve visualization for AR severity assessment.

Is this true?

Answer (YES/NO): NO